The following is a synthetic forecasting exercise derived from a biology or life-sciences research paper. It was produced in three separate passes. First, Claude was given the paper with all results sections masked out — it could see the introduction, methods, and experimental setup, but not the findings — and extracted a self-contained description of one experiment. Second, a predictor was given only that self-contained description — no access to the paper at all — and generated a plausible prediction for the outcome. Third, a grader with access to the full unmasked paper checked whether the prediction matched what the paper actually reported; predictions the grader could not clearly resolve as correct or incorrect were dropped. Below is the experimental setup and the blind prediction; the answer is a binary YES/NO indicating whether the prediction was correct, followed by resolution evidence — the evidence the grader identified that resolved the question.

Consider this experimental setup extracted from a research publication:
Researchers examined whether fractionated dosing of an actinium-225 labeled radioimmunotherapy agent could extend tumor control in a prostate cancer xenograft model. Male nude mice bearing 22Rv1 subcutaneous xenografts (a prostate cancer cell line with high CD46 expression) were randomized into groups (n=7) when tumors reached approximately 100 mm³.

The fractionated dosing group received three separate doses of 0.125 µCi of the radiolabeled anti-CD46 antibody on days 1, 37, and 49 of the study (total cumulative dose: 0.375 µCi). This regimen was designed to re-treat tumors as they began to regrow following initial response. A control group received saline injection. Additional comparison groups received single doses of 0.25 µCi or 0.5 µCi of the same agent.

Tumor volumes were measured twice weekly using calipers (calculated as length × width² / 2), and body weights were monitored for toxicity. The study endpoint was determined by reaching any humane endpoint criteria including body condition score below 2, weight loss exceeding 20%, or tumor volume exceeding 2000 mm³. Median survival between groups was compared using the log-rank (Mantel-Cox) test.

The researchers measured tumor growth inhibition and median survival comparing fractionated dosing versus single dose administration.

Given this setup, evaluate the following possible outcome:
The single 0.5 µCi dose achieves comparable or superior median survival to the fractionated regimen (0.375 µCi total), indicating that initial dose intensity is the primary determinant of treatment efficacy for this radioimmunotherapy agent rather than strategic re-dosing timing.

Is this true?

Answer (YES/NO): NO